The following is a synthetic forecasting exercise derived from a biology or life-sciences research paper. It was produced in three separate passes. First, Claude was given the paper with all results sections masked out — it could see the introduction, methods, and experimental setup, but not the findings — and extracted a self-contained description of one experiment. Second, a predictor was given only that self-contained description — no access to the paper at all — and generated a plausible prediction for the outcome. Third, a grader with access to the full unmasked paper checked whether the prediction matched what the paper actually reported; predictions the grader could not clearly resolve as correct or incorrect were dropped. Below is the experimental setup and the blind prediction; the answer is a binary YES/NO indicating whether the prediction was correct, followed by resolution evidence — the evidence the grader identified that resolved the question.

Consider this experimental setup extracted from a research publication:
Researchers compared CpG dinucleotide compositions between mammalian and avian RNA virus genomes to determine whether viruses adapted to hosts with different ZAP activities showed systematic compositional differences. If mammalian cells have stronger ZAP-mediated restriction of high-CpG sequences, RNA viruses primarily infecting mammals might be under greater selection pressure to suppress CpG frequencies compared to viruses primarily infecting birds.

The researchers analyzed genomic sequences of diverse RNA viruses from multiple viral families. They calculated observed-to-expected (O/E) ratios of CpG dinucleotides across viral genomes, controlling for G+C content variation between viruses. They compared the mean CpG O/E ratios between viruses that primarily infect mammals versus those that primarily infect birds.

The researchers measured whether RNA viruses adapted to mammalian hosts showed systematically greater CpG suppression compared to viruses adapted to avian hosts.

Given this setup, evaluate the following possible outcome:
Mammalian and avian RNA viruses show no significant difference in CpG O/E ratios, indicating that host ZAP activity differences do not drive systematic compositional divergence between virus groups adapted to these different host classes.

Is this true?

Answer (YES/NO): YES